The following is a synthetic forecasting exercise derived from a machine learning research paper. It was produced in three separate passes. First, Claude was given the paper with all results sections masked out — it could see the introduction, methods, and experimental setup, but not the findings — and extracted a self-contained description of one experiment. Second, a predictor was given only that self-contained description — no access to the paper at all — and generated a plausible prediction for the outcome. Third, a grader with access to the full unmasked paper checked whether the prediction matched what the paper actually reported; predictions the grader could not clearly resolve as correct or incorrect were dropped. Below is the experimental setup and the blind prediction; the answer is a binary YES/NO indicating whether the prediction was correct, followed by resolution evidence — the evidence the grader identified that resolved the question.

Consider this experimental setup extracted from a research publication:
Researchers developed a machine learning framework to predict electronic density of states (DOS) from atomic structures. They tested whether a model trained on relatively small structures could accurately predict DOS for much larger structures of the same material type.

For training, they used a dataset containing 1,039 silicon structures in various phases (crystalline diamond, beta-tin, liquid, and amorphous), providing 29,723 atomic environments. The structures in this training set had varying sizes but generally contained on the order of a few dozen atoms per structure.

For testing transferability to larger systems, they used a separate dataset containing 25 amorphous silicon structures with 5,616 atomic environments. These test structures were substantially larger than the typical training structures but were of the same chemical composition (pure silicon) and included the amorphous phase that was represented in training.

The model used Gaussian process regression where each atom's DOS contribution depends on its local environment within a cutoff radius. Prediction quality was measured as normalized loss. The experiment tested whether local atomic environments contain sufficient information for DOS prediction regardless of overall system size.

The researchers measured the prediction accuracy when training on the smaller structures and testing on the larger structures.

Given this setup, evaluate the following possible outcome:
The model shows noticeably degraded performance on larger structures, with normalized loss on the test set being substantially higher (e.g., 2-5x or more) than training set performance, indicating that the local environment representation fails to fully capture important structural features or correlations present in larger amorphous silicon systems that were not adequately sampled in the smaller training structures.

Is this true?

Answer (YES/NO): YES